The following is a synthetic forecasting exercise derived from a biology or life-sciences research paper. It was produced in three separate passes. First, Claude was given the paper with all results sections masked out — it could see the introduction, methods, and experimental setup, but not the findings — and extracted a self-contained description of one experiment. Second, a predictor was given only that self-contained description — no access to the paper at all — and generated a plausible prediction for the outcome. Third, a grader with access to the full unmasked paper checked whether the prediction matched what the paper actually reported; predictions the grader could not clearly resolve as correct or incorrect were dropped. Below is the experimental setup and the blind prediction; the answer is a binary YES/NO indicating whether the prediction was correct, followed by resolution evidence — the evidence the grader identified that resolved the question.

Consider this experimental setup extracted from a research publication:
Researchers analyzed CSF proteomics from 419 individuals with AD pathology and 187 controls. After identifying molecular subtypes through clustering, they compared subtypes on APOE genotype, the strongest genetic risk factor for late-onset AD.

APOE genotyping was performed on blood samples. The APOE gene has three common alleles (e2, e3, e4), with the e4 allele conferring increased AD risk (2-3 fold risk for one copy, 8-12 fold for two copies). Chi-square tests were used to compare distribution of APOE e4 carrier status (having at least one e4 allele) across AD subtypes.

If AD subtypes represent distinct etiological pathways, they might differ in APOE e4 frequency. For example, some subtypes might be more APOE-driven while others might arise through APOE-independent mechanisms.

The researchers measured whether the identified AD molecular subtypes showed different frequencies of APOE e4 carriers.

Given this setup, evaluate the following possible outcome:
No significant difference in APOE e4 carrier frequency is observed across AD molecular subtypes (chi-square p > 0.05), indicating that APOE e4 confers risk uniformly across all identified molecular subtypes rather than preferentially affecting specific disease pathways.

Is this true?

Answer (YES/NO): YES